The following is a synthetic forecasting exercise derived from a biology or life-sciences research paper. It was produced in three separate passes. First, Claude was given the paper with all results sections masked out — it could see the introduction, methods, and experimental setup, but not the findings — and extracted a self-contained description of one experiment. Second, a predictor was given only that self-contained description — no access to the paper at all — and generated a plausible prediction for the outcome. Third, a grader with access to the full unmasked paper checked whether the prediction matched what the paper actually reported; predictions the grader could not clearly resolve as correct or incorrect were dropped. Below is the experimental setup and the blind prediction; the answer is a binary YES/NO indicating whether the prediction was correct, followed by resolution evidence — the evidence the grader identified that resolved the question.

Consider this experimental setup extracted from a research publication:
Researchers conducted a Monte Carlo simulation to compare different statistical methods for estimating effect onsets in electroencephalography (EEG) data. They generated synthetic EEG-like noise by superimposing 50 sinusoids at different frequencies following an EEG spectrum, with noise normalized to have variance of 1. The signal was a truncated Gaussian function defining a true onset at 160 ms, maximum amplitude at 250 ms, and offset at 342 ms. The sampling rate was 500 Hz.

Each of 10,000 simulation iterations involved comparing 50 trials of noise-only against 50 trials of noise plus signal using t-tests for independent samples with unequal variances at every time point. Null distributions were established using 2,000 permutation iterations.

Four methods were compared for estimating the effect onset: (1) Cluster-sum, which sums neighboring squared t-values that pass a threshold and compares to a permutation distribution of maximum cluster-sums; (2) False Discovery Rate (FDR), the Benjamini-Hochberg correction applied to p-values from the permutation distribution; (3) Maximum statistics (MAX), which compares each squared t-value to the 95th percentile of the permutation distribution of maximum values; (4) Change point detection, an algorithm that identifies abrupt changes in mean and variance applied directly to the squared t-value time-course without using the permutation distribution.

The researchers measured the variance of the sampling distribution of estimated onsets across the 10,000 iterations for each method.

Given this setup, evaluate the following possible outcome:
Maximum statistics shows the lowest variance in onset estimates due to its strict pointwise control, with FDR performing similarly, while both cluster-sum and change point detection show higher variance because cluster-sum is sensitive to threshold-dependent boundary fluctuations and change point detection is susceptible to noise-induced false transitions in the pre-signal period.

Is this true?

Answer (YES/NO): NO